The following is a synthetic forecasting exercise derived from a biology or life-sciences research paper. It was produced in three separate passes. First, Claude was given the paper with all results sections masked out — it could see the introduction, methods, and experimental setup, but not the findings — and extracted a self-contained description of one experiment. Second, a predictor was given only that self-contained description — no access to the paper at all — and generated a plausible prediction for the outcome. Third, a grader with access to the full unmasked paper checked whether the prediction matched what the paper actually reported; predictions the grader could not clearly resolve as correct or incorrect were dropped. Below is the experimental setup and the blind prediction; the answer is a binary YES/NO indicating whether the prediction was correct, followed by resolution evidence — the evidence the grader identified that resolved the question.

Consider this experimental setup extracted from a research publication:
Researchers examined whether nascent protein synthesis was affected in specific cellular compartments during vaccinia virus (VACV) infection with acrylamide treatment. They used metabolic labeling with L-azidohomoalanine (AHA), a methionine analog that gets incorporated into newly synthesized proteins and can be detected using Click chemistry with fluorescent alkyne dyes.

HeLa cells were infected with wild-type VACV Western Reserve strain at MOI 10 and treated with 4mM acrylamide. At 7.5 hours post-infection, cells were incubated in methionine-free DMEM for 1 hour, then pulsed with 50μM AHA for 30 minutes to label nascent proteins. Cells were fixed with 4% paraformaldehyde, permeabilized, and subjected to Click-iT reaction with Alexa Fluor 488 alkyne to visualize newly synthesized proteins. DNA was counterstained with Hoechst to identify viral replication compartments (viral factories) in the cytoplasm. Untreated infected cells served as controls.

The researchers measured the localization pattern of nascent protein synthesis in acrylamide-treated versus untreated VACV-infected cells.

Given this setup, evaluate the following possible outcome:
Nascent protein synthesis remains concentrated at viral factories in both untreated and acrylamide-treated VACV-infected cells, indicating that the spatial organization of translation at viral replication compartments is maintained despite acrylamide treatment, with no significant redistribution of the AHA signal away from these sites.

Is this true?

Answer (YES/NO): NO